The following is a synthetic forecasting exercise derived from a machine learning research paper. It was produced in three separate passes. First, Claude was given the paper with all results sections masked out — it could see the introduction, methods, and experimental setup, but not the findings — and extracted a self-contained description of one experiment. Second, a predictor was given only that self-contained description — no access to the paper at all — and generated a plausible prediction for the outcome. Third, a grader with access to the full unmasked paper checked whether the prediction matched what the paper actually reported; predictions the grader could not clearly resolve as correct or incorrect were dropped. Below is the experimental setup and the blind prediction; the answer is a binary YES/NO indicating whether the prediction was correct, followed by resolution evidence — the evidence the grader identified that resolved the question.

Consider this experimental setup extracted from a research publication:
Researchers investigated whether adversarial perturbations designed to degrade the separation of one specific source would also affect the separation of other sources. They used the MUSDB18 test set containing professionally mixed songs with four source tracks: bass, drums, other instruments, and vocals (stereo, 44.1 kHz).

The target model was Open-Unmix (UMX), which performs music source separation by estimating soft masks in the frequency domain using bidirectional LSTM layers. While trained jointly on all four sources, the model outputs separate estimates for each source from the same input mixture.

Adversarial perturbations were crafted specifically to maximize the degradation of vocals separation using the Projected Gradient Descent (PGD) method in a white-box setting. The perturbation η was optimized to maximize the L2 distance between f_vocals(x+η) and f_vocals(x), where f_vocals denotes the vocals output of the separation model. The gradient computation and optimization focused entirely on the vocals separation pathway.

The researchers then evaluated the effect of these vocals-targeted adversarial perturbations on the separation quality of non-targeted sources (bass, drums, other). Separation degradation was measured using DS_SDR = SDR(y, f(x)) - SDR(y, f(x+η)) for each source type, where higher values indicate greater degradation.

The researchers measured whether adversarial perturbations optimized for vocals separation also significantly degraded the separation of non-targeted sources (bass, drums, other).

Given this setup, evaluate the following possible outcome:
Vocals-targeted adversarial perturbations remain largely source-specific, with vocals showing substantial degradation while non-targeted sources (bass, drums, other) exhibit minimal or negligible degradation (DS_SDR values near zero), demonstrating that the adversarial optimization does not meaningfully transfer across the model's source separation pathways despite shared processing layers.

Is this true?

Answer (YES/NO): NO